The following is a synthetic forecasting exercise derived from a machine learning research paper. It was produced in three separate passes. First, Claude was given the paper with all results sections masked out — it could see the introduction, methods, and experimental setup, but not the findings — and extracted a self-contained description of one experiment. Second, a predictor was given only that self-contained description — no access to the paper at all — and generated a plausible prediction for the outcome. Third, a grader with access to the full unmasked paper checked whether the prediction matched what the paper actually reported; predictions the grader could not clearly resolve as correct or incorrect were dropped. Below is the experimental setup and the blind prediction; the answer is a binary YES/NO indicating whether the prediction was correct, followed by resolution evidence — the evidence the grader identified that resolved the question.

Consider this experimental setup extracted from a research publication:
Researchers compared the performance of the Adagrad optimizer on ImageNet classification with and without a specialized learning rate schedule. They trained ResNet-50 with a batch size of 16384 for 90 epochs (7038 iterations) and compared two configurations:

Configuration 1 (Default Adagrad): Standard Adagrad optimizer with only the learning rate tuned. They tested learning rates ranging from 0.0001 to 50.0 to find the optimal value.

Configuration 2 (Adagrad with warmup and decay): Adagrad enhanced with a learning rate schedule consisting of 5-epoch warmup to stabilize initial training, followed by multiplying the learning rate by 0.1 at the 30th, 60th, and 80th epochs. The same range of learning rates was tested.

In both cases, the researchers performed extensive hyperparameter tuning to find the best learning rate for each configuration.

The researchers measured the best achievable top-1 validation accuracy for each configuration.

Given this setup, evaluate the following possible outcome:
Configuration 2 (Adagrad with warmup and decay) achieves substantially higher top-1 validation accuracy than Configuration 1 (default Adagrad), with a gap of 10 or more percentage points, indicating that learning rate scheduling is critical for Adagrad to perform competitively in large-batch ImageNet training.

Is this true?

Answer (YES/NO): YES